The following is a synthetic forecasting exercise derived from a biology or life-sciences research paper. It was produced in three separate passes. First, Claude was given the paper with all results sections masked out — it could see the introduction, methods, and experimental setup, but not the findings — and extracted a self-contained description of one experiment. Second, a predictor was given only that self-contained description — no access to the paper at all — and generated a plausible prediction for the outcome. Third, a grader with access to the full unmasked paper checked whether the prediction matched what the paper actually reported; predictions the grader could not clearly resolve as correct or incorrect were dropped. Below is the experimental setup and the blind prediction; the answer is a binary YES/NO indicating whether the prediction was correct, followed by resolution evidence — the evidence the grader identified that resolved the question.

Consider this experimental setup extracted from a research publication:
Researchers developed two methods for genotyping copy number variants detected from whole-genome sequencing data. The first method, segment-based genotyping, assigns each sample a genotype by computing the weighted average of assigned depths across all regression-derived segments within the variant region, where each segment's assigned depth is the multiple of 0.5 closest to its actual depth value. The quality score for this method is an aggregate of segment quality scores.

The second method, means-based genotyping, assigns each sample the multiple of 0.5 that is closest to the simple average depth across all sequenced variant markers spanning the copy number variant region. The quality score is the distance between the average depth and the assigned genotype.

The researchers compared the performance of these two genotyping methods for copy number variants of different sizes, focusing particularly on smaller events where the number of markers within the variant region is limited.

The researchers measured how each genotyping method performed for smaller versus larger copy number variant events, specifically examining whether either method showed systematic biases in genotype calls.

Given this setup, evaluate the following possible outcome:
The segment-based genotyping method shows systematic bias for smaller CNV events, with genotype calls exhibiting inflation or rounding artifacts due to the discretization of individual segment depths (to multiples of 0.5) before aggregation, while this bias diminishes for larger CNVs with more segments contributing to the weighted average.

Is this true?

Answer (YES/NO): NO